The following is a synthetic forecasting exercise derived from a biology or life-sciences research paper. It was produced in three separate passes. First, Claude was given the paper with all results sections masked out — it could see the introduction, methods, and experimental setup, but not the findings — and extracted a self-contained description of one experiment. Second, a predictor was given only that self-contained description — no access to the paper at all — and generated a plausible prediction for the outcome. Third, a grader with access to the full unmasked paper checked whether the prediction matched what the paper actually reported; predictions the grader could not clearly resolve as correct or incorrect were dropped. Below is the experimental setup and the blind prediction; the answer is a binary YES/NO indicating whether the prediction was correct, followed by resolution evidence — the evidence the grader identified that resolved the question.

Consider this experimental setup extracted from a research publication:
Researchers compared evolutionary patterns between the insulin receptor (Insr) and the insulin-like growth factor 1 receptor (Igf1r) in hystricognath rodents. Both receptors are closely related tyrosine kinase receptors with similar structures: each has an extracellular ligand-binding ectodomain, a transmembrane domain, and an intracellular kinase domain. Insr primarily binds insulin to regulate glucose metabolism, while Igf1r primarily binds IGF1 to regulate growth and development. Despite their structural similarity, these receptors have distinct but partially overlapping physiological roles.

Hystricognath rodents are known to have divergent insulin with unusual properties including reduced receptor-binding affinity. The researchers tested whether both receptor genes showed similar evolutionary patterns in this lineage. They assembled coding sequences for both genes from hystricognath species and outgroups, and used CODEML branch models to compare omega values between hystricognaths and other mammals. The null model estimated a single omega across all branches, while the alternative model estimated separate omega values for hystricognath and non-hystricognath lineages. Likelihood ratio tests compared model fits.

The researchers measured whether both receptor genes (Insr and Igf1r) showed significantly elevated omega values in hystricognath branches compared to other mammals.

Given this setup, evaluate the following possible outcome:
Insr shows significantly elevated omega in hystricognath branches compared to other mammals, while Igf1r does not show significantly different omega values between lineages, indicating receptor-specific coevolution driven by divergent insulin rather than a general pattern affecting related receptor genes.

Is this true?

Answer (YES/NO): YES